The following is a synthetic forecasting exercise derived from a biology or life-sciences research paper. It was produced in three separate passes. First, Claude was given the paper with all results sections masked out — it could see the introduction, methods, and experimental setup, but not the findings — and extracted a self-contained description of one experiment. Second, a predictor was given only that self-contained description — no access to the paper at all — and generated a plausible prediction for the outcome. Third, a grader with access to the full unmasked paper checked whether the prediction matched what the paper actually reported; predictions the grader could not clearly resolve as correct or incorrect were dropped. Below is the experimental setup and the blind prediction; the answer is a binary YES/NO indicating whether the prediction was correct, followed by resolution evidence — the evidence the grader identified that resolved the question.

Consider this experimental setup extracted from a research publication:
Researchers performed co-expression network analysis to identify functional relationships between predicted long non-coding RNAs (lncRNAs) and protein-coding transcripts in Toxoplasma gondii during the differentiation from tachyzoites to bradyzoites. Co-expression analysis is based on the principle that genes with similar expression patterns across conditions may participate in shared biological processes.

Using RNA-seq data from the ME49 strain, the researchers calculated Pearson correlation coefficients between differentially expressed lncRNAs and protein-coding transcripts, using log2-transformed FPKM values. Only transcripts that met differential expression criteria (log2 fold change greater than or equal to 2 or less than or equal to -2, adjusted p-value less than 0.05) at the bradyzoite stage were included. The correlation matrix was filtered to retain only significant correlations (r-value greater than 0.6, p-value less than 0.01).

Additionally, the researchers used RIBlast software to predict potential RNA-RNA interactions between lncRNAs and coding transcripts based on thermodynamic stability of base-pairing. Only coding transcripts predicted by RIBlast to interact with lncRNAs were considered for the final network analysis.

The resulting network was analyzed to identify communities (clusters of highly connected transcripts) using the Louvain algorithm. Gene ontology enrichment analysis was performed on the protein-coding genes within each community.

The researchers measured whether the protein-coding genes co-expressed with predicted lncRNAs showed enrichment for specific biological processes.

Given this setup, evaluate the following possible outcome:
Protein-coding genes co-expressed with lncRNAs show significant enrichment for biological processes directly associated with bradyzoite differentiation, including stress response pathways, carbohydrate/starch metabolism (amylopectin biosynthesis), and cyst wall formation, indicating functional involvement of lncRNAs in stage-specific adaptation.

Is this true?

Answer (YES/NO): NO